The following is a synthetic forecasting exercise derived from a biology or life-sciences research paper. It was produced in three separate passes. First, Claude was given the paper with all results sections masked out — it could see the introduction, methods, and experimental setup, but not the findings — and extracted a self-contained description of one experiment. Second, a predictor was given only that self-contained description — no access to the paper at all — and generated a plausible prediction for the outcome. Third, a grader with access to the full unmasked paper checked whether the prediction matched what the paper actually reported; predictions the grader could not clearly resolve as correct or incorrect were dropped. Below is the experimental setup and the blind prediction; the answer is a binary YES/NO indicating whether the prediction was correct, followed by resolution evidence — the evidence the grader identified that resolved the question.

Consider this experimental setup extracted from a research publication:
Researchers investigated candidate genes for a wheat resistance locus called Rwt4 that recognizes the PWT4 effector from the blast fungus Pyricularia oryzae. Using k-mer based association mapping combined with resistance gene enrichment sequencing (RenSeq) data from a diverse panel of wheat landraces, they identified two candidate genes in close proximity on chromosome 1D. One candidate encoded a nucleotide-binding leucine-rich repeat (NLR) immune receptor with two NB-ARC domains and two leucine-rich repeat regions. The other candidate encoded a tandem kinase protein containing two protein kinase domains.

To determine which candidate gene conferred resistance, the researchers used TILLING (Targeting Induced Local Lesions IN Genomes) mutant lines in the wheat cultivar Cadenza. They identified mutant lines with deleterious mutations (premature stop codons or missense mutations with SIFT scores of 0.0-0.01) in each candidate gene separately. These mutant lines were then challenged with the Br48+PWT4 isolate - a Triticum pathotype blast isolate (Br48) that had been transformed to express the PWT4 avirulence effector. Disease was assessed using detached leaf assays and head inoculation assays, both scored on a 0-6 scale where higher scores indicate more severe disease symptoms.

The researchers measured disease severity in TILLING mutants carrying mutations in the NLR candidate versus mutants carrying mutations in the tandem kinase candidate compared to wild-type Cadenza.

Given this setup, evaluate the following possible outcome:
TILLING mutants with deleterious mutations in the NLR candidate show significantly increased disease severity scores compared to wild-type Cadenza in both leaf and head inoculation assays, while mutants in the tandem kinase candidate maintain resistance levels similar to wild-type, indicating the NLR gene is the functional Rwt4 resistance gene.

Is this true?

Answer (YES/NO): NO